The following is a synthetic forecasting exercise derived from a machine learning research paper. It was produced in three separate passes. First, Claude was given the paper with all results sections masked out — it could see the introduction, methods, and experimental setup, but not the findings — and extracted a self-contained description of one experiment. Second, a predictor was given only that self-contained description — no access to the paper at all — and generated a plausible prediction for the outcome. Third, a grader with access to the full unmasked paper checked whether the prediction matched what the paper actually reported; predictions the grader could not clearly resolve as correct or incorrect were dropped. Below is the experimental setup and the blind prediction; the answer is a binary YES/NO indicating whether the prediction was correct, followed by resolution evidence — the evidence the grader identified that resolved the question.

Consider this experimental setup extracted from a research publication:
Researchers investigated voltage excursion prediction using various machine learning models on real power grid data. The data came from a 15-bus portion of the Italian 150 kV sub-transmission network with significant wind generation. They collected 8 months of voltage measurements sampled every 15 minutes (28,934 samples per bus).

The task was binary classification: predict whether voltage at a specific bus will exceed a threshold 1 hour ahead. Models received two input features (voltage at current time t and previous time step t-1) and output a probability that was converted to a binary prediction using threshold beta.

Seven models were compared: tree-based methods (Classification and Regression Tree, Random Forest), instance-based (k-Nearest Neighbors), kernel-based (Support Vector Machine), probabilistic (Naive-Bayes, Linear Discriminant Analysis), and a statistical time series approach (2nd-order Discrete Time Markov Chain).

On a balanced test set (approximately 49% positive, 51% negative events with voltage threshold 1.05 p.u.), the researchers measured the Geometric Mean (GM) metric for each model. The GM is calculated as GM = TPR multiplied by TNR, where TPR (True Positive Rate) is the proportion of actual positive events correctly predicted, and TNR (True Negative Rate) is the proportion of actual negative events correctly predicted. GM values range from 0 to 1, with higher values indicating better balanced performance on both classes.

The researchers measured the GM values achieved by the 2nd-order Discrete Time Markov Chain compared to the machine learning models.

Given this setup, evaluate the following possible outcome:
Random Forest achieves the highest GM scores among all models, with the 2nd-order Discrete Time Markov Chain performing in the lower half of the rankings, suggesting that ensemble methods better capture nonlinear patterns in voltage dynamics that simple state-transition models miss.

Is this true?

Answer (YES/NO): NO